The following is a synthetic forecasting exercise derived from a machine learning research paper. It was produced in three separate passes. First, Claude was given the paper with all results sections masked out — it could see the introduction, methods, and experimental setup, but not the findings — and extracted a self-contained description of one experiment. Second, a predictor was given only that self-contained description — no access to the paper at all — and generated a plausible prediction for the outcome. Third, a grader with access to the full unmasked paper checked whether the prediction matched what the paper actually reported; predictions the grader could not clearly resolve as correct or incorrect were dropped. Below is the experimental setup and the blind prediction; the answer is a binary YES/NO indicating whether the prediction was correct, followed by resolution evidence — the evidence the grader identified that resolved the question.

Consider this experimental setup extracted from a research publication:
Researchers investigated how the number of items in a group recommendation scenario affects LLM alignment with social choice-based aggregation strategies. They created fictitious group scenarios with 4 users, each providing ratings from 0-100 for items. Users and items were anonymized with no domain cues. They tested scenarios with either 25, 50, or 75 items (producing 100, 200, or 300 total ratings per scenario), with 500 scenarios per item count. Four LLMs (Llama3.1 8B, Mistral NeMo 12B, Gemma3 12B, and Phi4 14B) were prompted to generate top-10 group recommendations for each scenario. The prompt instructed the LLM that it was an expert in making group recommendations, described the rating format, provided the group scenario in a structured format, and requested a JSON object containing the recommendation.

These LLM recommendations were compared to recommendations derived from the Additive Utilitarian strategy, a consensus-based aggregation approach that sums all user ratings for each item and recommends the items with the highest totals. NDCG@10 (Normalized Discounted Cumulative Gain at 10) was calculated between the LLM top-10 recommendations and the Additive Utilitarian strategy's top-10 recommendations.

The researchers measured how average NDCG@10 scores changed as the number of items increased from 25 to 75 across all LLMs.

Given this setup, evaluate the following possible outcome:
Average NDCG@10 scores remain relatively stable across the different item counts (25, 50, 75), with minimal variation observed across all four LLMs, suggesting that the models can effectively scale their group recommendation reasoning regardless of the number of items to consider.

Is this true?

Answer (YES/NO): NO